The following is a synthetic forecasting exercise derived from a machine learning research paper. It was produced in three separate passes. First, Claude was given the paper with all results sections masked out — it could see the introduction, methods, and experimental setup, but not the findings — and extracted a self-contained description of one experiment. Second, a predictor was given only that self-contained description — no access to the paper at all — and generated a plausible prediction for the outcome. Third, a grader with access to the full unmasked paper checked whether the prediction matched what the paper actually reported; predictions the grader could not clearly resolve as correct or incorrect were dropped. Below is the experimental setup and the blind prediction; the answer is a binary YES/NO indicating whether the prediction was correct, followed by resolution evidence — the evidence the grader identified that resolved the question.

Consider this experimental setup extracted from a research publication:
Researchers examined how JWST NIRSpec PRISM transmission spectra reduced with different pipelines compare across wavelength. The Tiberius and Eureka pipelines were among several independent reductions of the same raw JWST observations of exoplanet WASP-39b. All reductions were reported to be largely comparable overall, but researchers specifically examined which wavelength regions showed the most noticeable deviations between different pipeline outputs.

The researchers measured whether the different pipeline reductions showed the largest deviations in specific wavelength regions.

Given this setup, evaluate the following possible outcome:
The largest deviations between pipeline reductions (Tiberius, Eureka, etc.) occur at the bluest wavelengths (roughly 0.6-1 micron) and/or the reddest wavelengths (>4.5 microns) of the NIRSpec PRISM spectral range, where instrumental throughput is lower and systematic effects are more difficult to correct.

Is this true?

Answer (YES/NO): NO